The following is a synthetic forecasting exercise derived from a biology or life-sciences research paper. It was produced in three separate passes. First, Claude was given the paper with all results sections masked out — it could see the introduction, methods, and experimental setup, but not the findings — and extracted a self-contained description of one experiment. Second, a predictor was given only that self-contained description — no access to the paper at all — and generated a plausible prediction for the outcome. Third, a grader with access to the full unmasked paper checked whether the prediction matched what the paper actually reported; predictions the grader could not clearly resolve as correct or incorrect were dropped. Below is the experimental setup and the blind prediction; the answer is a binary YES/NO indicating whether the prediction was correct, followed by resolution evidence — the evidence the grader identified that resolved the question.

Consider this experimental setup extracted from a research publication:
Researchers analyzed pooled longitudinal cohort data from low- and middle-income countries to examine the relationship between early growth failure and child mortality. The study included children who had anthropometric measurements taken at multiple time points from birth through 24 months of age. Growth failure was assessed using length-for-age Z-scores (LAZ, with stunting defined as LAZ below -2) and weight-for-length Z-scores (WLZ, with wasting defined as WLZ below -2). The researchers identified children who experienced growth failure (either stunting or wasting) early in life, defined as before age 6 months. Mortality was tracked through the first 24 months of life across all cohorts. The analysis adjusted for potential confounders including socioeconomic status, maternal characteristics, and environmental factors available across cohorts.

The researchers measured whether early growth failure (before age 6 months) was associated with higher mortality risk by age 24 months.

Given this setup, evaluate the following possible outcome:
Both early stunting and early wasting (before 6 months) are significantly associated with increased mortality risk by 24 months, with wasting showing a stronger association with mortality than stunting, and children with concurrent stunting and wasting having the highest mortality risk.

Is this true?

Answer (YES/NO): YES